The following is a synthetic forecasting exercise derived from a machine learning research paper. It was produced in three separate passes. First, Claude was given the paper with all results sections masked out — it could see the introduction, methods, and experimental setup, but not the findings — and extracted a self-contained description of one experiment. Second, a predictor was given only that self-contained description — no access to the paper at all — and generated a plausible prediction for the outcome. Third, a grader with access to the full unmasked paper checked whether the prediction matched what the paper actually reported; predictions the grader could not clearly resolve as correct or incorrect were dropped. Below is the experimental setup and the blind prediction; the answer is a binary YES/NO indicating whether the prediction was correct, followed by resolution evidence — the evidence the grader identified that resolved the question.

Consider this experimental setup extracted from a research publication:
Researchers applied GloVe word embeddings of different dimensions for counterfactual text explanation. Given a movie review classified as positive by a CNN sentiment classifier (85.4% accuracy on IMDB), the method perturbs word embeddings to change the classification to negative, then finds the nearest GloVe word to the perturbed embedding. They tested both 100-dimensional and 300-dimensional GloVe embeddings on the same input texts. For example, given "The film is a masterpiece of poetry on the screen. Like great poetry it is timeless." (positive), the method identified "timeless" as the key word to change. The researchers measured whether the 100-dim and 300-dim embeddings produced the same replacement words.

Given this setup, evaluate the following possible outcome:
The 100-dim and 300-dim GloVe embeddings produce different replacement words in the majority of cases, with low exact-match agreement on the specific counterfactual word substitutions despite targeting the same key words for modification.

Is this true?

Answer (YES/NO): YES